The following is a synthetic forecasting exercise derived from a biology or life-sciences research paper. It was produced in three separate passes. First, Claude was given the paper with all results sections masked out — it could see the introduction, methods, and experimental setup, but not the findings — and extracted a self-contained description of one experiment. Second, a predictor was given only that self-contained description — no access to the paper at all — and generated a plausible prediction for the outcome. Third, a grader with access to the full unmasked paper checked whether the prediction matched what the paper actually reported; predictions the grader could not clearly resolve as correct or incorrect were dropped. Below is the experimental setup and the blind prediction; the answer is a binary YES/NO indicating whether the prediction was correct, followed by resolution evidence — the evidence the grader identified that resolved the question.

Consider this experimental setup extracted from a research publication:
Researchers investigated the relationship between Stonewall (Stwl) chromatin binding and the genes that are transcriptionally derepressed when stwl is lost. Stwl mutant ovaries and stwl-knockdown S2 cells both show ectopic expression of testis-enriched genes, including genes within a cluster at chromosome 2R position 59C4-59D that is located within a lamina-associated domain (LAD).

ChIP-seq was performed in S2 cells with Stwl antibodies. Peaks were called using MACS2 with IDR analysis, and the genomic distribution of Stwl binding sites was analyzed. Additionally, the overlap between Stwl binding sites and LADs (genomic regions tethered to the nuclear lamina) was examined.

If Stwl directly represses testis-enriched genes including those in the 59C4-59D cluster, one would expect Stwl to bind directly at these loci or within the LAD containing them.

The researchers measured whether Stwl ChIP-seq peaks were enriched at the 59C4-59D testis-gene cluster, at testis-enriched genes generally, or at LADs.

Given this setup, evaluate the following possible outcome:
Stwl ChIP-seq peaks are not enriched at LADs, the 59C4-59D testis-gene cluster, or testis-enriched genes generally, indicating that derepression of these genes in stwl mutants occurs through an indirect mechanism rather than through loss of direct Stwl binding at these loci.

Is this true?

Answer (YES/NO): YES